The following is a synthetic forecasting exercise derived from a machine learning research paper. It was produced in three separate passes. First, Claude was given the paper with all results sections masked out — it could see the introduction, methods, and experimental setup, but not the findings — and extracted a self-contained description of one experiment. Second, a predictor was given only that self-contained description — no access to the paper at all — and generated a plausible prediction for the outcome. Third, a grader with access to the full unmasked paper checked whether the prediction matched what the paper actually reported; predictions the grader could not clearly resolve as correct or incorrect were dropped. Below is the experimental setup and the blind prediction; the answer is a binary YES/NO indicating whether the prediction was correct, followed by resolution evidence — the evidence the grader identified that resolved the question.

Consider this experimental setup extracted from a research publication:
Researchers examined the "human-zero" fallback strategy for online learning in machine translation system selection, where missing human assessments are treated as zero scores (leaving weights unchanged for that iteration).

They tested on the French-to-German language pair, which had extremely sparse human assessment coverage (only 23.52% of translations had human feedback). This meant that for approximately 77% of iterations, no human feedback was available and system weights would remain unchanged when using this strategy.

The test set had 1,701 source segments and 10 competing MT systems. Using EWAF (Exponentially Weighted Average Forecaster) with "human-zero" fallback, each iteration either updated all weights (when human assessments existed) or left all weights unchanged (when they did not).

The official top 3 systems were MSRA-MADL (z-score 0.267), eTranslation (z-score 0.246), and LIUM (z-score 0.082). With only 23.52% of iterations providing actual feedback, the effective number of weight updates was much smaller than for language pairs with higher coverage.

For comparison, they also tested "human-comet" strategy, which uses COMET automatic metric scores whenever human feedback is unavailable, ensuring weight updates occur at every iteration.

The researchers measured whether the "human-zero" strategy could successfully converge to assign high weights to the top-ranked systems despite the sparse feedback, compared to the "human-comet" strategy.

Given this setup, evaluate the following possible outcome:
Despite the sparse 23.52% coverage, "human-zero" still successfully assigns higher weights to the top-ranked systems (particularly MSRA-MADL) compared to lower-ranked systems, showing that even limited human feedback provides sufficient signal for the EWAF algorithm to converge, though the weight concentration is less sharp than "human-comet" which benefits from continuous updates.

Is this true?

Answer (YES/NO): YES